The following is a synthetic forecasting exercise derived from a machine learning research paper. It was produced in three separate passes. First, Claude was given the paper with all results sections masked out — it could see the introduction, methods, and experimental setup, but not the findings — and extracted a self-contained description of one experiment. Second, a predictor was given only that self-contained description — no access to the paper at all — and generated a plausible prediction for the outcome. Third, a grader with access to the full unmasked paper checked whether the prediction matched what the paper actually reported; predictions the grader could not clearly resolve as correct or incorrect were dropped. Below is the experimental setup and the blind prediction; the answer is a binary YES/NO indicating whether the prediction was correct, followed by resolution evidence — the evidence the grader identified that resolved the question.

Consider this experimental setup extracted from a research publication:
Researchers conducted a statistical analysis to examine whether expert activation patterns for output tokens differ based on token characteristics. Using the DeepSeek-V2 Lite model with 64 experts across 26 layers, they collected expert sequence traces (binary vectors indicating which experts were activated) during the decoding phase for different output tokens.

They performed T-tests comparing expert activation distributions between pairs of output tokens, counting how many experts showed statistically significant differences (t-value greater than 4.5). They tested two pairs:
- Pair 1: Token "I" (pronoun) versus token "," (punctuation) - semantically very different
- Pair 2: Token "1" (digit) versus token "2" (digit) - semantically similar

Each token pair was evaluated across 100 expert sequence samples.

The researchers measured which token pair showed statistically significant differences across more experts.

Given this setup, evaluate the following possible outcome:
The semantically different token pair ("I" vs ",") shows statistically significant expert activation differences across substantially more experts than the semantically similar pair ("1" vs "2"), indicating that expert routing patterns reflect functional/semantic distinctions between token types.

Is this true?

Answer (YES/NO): YES